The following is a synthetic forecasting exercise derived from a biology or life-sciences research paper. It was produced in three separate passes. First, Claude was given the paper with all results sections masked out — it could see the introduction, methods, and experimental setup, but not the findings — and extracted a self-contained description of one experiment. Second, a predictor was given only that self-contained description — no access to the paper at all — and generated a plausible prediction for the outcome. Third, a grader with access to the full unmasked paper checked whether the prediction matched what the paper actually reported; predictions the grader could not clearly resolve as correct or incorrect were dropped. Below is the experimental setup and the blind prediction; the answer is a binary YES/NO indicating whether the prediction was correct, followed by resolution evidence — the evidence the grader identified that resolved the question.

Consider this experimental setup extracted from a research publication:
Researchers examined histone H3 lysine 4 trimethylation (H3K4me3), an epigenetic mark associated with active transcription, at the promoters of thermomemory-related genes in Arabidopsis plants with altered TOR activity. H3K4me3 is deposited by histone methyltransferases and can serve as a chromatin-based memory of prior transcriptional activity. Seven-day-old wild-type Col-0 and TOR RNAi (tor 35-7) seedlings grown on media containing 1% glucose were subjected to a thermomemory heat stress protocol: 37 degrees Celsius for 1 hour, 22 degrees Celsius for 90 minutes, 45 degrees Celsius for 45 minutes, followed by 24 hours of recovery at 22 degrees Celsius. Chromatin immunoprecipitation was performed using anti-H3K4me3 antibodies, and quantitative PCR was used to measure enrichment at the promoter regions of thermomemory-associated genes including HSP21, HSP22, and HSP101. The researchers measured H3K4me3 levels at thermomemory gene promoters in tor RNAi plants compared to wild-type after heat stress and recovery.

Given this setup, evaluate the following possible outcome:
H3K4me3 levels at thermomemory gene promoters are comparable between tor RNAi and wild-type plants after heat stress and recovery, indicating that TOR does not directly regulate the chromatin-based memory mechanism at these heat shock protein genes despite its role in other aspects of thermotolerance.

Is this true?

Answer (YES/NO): NO